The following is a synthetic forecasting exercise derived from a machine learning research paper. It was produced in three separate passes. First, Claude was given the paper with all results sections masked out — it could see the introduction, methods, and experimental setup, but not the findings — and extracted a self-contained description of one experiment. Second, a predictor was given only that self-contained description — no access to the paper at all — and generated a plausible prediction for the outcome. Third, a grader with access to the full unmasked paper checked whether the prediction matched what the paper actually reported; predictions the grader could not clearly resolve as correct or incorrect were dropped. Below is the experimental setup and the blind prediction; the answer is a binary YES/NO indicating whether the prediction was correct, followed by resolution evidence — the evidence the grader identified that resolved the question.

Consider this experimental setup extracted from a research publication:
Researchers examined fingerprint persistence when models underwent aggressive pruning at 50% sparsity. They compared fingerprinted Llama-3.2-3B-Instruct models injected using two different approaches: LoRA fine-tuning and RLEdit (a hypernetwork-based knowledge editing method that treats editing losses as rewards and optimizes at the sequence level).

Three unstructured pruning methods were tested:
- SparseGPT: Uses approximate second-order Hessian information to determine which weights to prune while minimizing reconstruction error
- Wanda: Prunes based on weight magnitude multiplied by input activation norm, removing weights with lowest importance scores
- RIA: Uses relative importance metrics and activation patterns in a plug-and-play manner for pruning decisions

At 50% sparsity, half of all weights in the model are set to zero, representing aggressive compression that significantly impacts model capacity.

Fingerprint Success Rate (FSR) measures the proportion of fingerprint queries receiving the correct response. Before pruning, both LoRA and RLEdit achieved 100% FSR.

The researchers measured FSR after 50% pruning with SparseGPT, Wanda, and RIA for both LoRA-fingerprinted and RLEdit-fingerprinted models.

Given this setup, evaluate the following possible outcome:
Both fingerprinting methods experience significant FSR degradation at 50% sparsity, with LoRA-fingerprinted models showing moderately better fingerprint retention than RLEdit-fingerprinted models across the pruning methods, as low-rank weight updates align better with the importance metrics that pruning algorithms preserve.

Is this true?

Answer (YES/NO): NO